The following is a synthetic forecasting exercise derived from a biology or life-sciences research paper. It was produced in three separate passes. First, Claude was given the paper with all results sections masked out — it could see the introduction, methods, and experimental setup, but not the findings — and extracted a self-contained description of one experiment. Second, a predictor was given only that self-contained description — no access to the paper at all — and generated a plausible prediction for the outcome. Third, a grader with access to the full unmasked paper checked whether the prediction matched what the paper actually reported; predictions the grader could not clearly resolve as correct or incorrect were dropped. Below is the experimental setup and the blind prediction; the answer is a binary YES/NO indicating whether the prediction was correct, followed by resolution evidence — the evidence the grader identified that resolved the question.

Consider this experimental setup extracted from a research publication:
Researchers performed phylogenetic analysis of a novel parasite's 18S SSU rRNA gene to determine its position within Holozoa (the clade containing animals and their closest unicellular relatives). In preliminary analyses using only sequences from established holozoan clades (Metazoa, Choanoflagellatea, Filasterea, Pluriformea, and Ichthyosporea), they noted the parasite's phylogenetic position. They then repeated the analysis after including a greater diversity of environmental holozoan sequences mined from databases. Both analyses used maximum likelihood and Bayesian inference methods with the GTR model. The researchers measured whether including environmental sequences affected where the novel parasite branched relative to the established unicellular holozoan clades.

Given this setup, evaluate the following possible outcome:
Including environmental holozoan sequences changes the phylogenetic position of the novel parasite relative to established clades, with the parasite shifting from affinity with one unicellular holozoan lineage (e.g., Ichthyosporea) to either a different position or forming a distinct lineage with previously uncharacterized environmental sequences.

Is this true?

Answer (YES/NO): NO